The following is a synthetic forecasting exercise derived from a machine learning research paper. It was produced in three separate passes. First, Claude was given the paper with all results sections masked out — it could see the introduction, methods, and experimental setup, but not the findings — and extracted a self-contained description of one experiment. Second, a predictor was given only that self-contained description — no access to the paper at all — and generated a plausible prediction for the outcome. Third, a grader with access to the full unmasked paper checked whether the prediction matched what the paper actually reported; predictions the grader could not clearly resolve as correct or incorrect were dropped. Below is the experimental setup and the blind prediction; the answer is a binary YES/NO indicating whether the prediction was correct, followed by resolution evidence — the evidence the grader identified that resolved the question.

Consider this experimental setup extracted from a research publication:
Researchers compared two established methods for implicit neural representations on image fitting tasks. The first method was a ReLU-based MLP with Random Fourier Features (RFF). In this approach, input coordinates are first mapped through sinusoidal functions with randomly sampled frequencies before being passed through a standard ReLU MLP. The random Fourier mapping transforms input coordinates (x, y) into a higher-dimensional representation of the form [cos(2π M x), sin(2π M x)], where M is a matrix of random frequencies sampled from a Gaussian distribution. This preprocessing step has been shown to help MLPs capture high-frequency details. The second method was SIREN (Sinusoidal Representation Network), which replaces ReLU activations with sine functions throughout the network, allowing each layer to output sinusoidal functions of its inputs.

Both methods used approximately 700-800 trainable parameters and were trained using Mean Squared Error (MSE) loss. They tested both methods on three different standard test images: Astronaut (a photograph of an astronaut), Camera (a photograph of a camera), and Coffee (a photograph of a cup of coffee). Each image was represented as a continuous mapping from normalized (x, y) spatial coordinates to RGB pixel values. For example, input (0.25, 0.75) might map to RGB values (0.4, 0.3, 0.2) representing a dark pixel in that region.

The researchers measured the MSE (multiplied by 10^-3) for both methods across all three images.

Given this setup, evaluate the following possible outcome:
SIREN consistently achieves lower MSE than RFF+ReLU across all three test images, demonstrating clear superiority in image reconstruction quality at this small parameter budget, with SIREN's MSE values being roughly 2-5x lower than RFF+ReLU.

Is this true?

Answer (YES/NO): NO